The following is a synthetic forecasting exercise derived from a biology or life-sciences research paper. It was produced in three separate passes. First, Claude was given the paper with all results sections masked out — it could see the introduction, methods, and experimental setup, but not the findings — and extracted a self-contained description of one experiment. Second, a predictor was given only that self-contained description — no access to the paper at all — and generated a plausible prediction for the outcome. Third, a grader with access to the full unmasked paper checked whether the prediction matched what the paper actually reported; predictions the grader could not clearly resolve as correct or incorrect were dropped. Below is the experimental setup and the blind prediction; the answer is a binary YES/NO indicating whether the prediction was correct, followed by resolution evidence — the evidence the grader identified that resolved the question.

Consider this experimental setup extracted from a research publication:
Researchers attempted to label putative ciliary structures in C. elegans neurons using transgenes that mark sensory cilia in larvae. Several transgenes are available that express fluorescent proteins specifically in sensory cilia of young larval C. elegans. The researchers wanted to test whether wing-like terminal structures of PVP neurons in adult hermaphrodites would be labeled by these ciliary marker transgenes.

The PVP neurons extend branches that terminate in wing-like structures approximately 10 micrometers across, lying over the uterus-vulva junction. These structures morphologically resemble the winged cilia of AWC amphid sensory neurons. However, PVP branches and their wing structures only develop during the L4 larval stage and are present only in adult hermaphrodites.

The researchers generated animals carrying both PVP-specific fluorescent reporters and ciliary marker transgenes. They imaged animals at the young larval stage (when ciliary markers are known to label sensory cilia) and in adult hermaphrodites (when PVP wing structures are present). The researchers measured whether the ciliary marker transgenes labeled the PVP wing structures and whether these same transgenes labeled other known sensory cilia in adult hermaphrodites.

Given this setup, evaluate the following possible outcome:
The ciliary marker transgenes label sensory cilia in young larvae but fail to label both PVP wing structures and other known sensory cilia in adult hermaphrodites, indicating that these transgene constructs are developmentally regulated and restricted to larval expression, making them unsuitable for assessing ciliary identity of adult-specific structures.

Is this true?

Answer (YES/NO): YES